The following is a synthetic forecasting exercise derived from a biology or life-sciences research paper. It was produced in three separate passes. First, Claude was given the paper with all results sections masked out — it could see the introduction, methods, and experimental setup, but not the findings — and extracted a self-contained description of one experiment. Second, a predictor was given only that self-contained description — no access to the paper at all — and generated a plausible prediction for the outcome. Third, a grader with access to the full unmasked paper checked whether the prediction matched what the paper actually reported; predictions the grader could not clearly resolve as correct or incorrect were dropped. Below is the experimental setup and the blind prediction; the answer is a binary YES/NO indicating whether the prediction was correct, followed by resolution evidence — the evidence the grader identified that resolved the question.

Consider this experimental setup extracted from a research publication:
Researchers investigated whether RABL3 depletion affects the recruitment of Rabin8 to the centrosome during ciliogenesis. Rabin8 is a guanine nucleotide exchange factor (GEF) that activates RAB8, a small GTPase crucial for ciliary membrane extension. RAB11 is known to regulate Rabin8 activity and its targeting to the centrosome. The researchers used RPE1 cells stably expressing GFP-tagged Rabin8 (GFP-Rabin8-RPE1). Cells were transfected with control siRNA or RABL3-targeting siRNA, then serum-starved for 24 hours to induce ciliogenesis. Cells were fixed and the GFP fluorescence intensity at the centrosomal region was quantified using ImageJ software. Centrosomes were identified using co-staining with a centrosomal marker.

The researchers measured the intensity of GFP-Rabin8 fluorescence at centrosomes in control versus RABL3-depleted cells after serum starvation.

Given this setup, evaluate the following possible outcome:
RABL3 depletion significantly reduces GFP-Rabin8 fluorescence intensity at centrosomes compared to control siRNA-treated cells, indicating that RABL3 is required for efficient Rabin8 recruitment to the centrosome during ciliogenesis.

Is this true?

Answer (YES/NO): YES